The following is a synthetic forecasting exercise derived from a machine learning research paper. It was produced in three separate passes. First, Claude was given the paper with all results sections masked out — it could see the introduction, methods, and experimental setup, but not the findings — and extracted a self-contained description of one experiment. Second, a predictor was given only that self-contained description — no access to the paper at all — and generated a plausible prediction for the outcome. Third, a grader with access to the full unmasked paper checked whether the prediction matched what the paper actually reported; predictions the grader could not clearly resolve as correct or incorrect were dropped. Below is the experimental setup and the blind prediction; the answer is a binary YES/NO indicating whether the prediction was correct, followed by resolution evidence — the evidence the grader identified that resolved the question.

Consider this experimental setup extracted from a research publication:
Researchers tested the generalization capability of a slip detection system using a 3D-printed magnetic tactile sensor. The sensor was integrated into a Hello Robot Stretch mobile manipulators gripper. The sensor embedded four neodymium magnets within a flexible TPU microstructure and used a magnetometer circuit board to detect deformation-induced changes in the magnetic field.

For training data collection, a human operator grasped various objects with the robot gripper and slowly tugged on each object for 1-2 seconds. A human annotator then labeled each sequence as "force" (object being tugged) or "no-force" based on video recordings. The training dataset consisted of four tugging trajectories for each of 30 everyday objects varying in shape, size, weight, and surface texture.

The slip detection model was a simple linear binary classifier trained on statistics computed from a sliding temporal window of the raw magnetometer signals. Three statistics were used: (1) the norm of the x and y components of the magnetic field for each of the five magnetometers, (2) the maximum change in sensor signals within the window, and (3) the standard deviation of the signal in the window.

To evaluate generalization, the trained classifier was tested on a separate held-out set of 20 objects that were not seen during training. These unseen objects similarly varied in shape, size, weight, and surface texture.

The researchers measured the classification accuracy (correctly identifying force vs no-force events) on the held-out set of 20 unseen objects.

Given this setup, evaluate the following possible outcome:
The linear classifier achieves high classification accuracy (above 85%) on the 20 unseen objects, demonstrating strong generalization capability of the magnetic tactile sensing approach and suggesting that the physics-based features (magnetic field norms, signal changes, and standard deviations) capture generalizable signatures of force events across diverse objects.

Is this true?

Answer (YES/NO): YES